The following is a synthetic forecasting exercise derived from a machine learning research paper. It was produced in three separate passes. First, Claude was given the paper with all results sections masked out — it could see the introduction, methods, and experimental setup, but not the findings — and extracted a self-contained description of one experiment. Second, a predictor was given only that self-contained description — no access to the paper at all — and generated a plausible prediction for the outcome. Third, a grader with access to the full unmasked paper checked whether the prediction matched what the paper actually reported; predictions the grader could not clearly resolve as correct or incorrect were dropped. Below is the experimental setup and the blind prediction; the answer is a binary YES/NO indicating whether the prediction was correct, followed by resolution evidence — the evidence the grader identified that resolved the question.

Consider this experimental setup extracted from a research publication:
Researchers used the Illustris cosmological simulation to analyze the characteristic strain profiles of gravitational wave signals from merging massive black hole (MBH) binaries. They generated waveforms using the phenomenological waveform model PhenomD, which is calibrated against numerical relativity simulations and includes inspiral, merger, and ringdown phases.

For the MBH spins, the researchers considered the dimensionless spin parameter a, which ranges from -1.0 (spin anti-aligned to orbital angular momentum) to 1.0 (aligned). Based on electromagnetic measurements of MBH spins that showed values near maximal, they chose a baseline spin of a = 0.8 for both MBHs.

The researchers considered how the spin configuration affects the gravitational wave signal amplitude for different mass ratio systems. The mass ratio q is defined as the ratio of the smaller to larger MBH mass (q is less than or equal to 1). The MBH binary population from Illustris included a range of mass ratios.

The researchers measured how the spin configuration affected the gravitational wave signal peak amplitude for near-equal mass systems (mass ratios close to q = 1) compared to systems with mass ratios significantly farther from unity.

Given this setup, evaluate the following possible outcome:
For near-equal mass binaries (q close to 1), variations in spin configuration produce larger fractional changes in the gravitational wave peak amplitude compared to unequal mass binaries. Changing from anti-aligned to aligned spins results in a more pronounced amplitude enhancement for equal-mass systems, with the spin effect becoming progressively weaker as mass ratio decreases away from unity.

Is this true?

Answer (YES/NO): NO